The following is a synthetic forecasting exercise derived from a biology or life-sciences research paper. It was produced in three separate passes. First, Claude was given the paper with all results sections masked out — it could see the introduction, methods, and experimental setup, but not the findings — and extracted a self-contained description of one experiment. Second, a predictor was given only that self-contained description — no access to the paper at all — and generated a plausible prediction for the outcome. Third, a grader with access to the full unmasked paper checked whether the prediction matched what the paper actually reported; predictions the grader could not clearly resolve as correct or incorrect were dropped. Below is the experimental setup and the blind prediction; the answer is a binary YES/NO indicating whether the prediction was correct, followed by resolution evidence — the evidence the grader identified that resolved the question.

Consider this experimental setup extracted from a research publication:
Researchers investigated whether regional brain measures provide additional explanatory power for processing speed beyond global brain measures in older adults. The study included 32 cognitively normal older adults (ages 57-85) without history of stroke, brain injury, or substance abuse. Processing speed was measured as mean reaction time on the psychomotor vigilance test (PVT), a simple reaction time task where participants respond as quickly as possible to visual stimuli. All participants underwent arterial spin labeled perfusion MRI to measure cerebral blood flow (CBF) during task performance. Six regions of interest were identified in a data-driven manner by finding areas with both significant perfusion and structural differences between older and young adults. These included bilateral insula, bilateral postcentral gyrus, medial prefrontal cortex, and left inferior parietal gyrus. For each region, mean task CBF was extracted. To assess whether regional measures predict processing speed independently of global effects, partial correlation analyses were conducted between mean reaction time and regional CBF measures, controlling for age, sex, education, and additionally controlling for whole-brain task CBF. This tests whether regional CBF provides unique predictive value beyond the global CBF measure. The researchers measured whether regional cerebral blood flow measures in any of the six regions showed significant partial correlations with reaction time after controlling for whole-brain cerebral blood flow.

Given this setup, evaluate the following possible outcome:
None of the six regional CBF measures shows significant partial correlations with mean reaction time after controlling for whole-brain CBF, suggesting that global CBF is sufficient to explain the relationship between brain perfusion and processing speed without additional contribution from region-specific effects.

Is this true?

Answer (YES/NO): YES